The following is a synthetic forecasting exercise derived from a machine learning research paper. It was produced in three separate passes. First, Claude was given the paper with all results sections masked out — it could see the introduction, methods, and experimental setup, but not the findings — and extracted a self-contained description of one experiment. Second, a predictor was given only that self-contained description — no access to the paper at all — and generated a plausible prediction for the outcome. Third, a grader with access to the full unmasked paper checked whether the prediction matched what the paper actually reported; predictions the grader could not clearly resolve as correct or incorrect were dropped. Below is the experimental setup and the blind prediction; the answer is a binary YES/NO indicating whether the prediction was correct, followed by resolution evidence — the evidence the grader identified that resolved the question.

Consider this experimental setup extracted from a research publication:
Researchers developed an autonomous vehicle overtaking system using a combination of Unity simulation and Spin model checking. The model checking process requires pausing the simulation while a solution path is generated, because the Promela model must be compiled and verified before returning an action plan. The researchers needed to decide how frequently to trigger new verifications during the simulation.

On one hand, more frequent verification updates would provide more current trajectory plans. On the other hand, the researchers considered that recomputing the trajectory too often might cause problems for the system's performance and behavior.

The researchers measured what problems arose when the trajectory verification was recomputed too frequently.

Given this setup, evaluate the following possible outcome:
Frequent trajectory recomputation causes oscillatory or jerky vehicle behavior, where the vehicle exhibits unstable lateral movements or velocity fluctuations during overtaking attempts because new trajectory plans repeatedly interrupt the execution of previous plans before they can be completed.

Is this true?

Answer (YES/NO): NO